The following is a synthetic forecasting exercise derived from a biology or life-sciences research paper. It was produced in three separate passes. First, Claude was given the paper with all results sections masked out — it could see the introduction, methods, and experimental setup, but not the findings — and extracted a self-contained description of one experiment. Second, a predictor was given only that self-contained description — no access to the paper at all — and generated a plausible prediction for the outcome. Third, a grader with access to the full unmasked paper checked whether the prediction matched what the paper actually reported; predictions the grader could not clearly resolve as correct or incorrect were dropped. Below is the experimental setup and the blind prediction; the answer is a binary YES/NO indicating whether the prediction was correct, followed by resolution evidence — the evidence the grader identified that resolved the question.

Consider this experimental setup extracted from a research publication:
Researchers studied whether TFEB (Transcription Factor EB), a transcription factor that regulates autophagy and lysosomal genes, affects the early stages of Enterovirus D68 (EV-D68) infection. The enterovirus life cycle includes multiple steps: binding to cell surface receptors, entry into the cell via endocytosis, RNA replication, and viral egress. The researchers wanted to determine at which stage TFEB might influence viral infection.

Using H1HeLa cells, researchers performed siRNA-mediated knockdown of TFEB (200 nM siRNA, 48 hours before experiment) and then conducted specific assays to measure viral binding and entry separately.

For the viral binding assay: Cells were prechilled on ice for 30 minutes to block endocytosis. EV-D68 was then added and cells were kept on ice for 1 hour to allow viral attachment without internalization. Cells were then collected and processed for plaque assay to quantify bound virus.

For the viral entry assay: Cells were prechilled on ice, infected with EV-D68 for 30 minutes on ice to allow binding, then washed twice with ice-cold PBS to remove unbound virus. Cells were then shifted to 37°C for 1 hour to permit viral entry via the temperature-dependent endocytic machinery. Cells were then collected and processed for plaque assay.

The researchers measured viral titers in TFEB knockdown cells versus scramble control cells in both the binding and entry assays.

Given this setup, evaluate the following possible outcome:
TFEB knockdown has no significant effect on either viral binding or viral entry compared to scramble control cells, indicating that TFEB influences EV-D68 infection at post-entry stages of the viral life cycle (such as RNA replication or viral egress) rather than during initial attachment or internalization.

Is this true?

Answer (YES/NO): YES